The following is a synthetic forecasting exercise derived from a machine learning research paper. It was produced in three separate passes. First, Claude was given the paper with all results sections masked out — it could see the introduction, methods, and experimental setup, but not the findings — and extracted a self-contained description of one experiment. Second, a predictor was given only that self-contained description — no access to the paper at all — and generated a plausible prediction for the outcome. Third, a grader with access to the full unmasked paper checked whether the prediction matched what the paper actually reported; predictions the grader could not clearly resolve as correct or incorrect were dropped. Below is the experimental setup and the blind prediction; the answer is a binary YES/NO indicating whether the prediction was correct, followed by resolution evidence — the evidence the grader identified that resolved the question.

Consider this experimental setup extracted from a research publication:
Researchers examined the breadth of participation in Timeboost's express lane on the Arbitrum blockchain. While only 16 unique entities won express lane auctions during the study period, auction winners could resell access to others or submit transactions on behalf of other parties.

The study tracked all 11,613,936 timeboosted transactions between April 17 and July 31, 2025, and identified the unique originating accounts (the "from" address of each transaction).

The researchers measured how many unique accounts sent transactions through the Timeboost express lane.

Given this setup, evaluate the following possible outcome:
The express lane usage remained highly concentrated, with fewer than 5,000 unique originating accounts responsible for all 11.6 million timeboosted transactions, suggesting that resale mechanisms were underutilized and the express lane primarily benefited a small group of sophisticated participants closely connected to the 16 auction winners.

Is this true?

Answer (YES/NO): YES